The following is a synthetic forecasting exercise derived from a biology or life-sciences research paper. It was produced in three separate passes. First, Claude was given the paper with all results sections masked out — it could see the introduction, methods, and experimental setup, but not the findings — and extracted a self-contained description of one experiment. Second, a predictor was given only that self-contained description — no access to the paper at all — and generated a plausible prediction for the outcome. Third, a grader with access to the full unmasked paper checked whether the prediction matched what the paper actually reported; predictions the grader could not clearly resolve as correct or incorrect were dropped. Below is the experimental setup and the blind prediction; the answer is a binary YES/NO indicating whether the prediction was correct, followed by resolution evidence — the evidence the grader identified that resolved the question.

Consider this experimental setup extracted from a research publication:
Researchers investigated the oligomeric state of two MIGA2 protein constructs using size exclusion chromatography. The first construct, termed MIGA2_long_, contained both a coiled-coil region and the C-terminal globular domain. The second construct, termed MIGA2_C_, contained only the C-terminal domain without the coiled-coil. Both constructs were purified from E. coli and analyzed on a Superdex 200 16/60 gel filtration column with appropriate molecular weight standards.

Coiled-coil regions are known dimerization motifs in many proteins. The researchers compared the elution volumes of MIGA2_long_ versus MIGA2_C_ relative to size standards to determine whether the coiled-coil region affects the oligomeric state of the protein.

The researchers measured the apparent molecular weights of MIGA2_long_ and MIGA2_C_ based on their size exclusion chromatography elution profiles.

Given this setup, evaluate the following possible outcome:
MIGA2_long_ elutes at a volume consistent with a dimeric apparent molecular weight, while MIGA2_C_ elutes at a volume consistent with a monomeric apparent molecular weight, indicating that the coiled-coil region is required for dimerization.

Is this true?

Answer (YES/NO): YES